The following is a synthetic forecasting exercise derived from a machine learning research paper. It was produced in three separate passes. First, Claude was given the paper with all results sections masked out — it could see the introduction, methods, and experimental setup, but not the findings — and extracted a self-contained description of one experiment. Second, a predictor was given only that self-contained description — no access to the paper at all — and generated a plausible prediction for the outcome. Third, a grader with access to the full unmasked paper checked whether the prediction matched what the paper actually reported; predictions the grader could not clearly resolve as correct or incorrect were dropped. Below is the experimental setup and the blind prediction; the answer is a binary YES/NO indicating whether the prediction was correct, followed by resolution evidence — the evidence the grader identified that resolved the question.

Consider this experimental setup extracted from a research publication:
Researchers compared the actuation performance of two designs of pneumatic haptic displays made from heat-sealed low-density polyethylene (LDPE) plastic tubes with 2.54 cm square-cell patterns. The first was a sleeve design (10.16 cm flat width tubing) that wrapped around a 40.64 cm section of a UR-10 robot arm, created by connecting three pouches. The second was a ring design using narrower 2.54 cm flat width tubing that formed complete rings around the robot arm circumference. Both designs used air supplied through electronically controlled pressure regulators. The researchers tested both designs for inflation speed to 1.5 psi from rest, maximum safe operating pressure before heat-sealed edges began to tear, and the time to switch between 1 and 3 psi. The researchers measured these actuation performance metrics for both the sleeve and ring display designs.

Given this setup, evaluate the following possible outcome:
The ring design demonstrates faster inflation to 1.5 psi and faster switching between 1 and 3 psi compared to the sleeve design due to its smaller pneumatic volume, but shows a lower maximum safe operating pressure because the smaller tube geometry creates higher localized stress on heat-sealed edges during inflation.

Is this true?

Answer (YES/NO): NO